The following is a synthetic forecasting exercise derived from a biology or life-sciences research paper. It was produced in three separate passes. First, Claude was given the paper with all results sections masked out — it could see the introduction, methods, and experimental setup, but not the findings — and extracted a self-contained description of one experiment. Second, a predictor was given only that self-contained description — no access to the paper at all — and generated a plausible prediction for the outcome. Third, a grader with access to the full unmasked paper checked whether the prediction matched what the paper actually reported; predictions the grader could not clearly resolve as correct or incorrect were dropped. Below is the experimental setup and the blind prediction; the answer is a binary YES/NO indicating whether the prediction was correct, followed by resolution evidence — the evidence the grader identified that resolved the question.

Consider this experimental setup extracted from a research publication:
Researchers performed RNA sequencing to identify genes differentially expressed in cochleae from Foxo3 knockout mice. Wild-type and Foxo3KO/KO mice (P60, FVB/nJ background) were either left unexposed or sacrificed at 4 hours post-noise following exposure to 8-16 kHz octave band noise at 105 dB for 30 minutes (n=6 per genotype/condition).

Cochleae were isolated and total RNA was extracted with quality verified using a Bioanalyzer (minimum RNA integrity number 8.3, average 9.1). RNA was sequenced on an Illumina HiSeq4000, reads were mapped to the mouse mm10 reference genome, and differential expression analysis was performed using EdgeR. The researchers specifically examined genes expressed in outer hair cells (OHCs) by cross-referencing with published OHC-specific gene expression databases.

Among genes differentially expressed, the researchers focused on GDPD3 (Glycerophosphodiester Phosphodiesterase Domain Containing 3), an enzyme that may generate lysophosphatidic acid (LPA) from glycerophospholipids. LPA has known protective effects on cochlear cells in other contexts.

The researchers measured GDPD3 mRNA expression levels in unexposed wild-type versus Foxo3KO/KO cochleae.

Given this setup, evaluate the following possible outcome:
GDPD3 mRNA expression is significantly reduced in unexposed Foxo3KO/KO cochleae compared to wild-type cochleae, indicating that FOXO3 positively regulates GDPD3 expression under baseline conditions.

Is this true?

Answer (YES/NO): YES